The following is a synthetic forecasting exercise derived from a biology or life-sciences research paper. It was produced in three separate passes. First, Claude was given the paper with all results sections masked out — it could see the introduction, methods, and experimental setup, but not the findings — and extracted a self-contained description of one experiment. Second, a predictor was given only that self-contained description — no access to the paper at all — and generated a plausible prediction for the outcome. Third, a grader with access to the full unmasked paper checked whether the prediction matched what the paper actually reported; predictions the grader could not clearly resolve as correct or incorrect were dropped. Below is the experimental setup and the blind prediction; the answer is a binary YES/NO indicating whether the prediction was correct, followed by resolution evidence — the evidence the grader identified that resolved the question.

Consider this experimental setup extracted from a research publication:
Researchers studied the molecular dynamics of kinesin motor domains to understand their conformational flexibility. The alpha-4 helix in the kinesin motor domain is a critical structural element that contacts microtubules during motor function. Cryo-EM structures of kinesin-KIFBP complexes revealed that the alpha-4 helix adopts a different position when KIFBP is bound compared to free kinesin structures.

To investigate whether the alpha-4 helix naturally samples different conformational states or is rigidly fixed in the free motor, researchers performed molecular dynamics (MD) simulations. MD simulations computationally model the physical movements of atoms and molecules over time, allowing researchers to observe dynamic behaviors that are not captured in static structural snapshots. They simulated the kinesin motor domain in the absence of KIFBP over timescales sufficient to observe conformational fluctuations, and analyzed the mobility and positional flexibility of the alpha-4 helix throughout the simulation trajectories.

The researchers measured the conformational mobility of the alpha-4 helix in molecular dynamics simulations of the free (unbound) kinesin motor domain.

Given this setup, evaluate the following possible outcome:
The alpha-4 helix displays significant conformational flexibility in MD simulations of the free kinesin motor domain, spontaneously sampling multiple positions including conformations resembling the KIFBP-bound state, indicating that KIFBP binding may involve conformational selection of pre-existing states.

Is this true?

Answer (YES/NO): NO